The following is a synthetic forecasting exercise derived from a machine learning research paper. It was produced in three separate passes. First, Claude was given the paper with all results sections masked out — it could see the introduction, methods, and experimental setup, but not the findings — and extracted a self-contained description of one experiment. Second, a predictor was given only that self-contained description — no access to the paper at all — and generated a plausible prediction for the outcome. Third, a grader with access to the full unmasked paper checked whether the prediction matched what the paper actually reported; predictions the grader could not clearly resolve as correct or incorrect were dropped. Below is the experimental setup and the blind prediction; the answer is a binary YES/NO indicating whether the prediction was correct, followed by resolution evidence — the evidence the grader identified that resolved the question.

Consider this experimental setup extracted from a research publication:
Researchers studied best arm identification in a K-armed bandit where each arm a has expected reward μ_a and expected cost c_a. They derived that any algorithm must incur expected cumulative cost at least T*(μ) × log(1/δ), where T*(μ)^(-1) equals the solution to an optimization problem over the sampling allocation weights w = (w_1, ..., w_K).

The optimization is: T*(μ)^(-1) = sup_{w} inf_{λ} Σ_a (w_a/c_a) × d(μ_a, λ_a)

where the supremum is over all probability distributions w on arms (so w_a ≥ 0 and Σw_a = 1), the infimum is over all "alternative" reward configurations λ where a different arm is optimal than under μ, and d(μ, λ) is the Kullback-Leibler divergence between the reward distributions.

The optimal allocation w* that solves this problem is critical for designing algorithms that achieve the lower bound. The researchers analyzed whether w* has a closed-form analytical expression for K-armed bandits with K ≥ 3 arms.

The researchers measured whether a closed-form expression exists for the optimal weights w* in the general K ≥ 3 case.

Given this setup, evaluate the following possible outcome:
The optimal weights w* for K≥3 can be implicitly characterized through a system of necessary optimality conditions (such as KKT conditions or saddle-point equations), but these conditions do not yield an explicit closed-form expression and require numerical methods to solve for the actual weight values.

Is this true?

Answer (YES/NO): YES